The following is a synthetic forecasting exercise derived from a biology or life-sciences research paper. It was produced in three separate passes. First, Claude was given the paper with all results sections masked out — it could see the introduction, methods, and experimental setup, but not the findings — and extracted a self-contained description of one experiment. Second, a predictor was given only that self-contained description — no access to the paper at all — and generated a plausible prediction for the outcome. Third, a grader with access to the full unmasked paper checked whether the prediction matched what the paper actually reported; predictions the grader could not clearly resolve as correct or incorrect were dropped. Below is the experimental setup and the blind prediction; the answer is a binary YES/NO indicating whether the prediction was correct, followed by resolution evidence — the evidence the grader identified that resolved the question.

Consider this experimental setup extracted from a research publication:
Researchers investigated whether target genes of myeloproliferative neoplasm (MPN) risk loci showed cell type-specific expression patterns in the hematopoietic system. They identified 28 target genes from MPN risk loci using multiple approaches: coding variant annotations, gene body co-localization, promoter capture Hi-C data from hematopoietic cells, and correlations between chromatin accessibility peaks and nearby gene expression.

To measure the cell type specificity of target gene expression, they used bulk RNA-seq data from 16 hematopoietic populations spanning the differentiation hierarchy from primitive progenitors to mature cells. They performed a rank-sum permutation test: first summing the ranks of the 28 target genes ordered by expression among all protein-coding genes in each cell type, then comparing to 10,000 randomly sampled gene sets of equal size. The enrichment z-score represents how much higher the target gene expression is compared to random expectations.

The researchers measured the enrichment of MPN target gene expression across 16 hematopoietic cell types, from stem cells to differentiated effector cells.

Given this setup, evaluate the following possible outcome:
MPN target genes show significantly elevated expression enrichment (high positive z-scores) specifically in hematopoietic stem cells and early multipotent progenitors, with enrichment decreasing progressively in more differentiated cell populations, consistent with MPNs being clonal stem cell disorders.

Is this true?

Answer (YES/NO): YES